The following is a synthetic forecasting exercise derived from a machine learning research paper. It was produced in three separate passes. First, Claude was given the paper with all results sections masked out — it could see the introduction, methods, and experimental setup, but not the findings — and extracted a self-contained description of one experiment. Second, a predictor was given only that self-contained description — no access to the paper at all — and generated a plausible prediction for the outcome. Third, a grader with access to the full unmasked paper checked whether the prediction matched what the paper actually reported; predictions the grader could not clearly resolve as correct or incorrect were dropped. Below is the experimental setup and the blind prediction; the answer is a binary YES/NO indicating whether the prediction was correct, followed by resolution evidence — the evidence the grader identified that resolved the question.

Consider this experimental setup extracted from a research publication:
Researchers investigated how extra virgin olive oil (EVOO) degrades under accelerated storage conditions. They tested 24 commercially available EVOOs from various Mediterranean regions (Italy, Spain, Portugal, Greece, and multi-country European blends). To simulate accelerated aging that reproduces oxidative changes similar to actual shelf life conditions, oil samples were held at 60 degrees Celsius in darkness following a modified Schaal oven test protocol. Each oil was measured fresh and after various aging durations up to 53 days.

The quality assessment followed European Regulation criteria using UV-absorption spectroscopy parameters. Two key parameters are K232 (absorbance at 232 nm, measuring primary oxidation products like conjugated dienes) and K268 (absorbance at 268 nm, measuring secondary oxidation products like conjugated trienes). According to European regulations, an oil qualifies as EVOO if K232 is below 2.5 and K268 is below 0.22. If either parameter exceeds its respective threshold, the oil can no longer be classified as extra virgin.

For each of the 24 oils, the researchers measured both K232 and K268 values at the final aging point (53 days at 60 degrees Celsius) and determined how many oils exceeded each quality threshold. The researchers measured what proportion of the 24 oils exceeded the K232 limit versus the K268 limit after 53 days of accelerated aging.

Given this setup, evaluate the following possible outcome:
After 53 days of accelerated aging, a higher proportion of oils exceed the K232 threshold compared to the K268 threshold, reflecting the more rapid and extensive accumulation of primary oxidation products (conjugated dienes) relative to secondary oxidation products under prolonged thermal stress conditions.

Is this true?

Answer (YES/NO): NO